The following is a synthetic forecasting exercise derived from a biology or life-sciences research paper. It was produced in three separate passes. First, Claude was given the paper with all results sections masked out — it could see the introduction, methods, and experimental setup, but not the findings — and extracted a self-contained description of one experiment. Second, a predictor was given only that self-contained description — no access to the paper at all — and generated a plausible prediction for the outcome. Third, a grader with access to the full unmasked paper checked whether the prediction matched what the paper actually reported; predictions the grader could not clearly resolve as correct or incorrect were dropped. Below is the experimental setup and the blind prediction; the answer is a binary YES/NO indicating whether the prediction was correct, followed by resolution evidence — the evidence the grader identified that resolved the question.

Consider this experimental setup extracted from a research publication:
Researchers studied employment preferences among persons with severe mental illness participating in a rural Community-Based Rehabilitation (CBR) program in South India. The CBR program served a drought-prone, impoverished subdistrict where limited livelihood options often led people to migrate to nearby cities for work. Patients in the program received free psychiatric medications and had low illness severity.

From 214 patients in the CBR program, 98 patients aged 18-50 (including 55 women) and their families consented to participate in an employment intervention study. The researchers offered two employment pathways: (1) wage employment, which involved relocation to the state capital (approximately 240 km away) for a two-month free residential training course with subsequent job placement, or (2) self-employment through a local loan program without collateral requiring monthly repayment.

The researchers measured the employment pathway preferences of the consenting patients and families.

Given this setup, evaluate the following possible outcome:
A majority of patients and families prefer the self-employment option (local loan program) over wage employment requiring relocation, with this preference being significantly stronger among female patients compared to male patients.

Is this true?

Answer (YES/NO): NO